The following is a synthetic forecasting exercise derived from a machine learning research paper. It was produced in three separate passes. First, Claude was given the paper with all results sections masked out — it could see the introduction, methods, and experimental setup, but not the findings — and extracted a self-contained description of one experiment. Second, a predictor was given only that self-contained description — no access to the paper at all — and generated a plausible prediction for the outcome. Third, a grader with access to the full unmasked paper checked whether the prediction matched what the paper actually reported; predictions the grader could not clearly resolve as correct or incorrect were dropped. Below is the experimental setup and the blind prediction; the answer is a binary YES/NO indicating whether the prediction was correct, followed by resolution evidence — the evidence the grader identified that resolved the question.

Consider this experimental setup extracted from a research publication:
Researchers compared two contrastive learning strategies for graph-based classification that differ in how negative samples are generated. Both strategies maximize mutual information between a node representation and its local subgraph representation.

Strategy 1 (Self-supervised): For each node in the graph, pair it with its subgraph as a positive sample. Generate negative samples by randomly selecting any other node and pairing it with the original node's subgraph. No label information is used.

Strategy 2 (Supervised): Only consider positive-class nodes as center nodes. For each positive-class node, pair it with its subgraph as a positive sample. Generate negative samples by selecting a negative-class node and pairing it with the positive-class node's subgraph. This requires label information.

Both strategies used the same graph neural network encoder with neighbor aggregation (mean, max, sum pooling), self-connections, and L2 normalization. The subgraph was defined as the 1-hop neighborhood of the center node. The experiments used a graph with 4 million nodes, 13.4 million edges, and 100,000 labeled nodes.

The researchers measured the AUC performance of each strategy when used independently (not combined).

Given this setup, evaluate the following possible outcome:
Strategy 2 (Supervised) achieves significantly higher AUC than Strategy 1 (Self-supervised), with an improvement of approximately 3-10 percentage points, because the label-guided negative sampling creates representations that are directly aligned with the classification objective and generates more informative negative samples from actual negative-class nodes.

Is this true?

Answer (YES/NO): NO